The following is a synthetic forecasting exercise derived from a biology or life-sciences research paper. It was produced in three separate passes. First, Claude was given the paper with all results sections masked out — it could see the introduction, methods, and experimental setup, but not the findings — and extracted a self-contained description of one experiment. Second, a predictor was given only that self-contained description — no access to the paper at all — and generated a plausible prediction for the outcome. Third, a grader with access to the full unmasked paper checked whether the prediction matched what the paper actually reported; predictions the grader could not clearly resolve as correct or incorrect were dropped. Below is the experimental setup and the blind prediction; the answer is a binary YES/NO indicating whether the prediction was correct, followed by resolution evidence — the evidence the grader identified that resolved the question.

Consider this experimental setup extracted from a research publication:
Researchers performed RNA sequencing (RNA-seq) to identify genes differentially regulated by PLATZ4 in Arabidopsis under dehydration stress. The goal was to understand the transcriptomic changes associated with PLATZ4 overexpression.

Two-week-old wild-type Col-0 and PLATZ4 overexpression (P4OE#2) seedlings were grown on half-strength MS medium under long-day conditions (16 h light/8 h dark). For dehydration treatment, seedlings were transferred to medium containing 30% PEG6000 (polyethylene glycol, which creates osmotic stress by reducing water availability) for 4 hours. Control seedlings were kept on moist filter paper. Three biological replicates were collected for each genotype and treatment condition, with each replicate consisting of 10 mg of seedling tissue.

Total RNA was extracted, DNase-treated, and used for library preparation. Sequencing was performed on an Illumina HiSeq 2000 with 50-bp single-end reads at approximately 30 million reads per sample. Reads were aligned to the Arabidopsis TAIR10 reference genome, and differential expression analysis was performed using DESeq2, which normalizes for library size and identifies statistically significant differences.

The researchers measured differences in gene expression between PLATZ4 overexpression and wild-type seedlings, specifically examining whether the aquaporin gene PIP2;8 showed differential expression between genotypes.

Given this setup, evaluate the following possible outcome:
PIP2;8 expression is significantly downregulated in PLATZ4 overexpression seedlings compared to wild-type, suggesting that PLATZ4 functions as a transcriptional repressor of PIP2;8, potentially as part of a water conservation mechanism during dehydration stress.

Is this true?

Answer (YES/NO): YES